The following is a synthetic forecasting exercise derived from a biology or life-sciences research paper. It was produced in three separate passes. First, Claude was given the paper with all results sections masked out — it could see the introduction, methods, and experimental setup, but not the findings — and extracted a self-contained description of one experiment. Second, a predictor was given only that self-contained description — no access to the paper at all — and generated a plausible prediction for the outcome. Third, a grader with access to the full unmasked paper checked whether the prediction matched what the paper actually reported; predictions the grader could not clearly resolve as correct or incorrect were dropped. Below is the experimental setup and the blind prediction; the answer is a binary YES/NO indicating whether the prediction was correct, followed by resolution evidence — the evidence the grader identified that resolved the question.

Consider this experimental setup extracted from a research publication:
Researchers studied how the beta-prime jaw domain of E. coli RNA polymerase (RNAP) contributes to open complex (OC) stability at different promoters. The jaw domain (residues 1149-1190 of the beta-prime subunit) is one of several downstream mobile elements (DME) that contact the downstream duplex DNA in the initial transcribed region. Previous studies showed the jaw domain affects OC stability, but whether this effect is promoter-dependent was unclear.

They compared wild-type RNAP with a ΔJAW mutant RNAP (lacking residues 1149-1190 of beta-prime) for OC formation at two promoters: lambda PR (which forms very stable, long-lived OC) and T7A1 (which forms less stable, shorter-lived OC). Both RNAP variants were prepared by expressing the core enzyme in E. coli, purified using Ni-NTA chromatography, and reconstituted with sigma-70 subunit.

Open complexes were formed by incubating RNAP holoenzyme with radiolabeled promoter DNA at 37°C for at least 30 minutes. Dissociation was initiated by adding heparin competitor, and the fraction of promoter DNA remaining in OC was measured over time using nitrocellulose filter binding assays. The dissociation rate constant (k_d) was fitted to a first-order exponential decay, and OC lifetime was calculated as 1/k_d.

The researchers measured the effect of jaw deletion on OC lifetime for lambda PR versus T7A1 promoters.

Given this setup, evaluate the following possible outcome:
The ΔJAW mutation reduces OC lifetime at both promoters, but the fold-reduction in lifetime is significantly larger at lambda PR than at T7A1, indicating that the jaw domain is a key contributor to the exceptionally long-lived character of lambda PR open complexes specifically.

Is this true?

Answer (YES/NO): YES